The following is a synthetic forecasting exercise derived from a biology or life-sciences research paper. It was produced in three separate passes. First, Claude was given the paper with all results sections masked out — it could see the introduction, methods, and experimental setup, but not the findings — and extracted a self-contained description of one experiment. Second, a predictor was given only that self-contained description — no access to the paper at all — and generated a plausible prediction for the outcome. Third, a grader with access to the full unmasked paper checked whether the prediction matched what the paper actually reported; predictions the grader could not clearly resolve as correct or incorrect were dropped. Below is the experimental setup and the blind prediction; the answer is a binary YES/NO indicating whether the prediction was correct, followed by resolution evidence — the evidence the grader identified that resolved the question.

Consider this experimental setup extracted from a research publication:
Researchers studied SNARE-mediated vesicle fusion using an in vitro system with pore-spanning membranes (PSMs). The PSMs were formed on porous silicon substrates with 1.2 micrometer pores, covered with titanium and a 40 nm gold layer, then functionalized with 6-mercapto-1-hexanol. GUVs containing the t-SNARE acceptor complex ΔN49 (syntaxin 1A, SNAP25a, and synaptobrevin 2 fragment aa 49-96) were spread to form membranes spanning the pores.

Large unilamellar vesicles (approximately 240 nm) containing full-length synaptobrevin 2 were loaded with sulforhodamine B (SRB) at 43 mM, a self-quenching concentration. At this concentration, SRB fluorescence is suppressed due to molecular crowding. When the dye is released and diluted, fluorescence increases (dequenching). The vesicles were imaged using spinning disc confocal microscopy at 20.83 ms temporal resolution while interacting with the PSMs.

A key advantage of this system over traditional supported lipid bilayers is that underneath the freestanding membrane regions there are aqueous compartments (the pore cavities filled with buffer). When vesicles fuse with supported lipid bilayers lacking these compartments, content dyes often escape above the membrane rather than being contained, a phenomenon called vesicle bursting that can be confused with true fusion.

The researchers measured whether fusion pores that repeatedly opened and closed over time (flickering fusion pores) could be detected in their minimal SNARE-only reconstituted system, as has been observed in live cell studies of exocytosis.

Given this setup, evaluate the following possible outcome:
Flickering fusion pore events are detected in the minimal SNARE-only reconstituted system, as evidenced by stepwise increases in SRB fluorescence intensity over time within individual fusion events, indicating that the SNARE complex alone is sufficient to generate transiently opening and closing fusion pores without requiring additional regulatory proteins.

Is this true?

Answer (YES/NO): NO